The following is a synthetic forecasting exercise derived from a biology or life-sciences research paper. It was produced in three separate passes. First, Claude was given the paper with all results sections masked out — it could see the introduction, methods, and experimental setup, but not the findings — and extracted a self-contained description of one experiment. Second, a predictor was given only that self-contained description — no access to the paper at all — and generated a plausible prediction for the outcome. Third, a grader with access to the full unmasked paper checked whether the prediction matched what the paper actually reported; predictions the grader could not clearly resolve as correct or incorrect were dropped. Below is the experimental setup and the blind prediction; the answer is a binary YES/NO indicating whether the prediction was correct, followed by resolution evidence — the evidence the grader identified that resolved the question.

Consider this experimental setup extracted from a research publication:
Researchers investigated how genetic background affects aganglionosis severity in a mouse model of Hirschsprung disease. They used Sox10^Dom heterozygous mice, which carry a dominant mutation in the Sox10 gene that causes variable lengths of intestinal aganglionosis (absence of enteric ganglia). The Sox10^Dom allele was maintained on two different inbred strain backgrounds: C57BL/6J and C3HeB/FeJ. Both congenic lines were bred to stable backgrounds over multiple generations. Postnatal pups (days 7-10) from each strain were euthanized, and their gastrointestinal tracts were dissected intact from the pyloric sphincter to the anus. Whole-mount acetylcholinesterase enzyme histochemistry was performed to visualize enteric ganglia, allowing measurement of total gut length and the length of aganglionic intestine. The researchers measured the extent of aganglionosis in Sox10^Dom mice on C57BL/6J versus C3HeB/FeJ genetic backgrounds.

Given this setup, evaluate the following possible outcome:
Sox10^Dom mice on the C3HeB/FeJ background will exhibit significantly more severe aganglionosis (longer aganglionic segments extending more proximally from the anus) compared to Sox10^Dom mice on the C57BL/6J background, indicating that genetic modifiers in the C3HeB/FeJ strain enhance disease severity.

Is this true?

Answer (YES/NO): NO